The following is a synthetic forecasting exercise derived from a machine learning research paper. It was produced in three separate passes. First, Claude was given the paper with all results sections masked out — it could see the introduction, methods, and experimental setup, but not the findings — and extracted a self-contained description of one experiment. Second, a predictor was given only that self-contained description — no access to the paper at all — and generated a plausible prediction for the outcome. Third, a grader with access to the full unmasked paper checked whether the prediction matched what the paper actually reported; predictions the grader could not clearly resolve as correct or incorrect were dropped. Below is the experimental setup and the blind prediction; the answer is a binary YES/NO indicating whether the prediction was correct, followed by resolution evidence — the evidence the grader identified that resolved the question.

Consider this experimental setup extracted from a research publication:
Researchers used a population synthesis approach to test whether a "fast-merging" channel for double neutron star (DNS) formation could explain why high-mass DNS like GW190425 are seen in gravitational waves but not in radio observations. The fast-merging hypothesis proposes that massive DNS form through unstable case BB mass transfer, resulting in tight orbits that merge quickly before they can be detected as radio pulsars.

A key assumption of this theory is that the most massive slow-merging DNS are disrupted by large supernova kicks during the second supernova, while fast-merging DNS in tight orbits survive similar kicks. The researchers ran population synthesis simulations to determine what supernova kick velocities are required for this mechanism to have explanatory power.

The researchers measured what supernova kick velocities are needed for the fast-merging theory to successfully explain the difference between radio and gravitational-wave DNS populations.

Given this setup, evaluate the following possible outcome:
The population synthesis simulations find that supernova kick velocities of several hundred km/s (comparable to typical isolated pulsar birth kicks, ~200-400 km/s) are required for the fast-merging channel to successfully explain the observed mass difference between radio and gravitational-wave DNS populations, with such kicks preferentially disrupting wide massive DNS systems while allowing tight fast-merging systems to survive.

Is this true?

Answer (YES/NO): NO